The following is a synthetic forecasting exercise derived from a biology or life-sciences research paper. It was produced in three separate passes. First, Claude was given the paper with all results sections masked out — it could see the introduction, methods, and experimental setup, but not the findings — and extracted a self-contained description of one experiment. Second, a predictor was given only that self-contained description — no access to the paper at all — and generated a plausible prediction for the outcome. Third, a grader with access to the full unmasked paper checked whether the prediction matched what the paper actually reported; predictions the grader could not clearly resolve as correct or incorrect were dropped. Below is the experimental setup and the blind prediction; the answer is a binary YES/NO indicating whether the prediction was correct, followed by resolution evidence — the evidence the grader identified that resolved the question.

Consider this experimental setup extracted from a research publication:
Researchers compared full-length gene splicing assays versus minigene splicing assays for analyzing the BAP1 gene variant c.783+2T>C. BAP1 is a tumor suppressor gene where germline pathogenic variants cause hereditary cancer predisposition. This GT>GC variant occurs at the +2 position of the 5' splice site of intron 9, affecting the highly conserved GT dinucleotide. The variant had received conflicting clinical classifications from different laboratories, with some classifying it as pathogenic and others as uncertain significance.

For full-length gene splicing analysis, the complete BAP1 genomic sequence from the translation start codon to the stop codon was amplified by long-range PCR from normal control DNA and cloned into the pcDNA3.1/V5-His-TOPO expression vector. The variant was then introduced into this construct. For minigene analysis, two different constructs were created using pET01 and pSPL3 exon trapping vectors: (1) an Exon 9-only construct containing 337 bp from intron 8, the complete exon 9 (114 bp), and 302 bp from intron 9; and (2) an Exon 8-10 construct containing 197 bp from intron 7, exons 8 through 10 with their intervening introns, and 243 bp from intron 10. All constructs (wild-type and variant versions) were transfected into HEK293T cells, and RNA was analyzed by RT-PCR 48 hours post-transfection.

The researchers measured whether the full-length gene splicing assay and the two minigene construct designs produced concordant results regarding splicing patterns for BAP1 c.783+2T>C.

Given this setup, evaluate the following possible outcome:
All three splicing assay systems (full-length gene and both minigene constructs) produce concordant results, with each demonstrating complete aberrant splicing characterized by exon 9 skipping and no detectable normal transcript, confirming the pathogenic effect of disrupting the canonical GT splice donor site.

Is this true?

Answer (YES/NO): NO